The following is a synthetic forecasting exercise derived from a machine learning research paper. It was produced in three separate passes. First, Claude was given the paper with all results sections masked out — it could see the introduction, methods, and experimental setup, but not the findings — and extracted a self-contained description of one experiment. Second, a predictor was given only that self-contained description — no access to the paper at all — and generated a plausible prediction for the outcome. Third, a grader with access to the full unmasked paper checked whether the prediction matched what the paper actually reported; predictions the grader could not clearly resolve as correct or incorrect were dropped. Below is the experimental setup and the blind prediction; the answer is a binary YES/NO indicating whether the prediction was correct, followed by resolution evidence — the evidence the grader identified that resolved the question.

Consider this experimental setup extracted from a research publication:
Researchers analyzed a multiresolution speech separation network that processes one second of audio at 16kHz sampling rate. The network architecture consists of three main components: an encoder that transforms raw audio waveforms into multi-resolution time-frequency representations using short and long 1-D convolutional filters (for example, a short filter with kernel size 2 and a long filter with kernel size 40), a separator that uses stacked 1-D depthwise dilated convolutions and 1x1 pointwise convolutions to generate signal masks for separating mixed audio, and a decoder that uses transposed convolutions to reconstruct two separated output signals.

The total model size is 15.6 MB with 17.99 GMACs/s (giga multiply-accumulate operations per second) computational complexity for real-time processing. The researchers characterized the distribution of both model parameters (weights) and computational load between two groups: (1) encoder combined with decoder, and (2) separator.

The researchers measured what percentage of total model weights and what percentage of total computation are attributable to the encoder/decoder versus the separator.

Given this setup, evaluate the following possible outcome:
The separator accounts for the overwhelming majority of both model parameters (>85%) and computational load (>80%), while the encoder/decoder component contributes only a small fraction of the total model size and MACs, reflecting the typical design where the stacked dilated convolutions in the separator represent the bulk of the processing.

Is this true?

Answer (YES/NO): NO